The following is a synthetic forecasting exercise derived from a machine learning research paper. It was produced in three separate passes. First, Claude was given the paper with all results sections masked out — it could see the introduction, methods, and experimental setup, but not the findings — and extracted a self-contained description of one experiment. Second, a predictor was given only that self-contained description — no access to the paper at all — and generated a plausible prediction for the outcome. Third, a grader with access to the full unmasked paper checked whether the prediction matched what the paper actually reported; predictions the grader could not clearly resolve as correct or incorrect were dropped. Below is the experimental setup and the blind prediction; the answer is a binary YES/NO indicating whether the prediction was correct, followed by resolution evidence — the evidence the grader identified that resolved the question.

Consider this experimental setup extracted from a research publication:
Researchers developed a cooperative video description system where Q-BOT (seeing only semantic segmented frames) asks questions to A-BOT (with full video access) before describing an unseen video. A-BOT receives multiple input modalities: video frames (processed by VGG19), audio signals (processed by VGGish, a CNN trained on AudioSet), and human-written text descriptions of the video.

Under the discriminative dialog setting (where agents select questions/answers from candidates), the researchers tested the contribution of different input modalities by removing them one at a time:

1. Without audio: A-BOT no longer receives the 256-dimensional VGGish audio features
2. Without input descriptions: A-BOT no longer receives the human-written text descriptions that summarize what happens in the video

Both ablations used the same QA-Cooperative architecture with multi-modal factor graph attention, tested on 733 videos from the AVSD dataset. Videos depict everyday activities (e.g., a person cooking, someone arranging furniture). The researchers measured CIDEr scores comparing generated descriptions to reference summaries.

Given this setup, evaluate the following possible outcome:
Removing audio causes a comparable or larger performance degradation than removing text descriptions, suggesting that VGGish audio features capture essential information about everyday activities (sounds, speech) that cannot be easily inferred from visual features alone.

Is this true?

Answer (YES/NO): NO